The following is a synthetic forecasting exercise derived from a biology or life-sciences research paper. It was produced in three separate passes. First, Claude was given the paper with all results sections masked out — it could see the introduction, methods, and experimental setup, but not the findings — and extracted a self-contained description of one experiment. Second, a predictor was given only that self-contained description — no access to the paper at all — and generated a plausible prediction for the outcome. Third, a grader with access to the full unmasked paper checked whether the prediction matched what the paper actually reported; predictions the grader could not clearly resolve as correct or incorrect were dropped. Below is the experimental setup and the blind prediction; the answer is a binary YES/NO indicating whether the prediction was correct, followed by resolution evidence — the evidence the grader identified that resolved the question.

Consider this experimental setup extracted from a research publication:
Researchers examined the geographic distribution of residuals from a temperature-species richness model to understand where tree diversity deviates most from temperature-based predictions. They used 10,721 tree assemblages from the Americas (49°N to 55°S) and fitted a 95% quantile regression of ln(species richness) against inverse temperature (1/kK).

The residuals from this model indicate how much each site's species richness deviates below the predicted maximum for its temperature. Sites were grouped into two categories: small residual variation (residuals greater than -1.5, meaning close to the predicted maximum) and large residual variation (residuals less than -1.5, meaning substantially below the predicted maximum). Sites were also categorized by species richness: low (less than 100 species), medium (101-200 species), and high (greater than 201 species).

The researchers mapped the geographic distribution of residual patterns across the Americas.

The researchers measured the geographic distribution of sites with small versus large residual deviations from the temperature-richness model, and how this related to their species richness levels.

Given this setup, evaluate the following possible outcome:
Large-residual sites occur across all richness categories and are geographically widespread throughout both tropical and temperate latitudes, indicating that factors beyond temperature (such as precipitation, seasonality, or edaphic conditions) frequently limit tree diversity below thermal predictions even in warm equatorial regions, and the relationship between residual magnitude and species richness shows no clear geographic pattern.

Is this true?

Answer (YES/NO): NO